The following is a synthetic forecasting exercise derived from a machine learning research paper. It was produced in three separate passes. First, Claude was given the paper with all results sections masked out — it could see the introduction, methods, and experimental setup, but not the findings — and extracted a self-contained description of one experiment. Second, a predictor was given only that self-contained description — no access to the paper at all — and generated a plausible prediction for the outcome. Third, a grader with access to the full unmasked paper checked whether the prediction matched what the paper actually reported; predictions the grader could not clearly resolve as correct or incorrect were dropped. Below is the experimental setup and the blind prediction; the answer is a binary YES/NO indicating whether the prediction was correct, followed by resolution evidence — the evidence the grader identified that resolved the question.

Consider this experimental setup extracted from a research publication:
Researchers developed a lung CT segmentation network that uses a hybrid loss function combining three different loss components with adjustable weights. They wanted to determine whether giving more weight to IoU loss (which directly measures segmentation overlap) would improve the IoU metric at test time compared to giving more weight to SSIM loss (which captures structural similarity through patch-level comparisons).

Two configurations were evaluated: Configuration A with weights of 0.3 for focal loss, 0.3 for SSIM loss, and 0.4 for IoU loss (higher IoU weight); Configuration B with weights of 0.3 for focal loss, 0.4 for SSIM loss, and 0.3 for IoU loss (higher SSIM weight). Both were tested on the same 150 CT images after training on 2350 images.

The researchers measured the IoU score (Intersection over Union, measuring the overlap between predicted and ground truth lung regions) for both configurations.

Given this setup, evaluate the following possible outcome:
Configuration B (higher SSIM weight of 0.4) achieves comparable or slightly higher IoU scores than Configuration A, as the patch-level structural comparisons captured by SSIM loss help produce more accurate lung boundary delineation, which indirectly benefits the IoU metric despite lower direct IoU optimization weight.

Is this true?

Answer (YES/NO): YES